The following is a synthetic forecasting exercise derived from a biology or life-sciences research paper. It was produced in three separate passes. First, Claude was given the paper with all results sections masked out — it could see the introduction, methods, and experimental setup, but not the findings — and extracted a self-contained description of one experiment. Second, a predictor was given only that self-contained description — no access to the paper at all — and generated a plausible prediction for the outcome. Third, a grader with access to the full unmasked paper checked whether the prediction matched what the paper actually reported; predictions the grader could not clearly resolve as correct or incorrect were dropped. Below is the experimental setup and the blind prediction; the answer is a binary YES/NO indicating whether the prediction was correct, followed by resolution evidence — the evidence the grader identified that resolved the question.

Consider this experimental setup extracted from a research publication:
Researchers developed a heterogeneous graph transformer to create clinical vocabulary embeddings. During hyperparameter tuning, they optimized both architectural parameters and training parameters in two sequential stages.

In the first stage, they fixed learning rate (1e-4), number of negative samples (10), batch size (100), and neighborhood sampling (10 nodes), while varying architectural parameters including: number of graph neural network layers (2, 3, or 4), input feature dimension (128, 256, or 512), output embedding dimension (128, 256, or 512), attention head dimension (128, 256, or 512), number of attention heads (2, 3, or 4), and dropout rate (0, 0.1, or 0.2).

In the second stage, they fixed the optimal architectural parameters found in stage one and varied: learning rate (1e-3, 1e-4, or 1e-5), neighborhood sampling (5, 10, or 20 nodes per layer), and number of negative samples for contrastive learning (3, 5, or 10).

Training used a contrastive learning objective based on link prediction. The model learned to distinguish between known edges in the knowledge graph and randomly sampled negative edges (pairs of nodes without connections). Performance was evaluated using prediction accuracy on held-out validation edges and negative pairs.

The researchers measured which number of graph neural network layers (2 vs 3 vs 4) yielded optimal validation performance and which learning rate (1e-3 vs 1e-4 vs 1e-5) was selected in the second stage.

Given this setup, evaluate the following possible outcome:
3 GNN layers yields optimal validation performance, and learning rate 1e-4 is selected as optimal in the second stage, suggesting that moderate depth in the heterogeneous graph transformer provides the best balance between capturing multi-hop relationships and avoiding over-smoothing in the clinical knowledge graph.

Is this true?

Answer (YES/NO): NO